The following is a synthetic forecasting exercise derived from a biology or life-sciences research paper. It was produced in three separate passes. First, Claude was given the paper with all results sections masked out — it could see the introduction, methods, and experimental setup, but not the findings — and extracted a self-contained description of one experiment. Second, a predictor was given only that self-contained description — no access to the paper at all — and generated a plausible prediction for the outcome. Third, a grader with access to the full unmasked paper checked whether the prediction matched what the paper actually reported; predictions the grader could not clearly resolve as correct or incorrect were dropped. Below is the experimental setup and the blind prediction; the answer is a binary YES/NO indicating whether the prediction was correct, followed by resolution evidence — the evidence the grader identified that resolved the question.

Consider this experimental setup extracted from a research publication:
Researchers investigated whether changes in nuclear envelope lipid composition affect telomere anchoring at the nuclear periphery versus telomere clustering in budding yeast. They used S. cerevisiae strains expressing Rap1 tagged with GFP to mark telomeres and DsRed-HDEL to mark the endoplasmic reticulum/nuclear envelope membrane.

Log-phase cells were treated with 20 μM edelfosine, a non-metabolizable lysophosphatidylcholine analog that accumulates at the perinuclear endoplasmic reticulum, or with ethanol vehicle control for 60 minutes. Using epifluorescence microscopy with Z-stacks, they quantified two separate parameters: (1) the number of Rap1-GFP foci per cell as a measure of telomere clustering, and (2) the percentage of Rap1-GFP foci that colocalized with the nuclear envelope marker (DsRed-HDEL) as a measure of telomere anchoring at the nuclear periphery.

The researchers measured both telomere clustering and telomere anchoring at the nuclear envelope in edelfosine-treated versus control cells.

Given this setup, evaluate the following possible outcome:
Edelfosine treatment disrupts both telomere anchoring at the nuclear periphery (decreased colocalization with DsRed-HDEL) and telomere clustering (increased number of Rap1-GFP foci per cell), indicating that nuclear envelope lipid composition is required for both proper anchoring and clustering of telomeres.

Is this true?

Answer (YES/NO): NO